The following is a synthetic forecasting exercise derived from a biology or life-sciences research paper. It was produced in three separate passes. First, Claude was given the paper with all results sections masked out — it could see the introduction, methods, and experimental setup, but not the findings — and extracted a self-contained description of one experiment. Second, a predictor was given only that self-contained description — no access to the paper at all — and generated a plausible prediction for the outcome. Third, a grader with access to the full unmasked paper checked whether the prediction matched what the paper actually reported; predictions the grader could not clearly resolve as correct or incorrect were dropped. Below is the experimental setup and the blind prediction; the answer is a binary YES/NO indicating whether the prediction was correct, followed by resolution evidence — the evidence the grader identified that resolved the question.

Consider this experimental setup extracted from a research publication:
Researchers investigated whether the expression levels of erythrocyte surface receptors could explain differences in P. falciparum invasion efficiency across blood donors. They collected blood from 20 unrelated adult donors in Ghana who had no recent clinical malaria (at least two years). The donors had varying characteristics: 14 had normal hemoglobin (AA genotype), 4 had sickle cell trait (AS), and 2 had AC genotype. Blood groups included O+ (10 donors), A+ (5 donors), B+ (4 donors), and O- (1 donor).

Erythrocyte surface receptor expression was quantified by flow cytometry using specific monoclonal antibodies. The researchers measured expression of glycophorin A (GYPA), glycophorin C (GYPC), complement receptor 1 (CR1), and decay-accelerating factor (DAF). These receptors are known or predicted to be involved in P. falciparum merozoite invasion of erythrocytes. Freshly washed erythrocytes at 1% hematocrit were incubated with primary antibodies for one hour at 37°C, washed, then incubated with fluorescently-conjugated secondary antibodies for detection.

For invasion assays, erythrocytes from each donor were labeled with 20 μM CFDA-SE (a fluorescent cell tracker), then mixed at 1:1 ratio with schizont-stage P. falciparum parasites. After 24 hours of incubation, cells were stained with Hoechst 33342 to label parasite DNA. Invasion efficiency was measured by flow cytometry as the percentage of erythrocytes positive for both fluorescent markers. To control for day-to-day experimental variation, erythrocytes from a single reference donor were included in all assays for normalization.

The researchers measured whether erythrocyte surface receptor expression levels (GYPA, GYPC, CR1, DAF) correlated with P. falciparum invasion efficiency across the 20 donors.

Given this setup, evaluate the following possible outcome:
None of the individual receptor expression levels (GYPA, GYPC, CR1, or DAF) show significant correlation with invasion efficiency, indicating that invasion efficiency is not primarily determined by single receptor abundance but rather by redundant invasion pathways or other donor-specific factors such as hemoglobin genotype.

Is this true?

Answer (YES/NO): NO